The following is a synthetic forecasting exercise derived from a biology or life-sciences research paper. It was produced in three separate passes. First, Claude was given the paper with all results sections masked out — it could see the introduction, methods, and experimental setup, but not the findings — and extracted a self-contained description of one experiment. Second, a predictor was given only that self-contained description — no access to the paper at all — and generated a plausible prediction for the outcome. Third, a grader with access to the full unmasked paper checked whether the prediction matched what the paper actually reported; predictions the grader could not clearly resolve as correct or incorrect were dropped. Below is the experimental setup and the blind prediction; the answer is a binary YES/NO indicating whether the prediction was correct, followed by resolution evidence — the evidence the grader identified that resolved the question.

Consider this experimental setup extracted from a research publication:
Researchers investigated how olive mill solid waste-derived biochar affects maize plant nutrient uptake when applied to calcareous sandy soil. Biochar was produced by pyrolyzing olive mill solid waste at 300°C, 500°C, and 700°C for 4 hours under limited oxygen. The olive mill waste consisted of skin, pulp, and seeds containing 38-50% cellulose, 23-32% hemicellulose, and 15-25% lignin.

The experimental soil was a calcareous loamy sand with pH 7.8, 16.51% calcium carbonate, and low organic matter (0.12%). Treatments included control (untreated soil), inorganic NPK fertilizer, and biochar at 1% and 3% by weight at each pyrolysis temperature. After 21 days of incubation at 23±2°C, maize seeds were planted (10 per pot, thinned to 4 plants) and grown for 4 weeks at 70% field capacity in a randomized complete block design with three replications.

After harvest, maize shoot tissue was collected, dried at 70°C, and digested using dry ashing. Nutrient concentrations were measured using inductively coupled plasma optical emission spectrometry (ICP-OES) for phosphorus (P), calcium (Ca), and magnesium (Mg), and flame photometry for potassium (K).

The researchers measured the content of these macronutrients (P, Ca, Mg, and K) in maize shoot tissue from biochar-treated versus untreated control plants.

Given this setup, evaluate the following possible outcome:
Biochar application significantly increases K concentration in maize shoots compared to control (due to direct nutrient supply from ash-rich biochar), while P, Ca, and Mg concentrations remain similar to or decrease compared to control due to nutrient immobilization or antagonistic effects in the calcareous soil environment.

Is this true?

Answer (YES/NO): YES